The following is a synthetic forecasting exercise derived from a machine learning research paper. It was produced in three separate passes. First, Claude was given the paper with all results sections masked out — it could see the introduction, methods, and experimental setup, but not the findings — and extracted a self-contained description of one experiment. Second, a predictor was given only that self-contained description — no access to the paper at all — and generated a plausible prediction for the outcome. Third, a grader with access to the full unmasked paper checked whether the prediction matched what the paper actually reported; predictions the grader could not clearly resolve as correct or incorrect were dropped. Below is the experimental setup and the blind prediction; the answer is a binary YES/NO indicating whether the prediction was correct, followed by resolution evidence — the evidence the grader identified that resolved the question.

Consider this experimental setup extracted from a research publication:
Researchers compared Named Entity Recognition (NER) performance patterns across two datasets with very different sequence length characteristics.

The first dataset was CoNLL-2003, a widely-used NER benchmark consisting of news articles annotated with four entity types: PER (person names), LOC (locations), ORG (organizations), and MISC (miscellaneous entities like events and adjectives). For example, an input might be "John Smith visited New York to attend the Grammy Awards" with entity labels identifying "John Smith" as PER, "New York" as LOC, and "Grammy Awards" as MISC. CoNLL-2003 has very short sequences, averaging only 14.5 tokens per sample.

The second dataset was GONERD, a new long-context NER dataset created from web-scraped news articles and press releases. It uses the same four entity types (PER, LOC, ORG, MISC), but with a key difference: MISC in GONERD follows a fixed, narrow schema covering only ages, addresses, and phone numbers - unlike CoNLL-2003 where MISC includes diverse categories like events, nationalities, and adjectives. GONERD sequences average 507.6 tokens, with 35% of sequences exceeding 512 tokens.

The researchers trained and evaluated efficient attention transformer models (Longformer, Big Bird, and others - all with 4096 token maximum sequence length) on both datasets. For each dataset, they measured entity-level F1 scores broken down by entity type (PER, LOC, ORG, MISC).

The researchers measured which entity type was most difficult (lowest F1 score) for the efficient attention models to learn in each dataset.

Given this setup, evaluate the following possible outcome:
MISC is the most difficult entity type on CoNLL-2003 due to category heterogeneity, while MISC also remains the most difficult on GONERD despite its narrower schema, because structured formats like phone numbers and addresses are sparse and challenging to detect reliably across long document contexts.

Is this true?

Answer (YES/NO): NO